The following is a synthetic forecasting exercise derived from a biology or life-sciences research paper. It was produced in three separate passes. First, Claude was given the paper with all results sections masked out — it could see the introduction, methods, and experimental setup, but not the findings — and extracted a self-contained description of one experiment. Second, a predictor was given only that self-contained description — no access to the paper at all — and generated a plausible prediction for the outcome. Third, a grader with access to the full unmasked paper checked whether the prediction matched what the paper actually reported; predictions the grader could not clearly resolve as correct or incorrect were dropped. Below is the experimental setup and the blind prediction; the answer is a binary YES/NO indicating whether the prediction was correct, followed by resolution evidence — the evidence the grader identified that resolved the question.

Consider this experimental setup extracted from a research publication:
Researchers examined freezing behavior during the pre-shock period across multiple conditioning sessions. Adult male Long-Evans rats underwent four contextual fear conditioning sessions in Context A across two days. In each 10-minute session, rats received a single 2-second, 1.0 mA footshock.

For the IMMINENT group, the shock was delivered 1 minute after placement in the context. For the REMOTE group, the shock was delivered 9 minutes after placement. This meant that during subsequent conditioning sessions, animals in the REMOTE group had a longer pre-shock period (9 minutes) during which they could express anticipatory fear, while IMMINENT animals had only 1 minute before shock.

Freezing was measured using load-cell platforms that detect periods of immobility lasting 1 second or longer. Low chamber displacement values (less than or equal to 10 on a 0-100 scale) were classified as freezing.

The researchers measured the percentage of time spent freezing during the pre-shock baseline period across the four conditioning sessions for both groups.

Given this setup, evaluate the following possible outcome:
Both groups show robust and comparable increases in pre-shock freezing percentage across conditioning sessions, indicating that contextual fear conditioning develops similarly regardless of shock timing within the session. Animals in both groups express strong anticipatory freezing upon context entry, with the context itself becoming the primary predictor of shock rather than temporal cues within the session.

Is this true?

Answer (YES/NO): NO